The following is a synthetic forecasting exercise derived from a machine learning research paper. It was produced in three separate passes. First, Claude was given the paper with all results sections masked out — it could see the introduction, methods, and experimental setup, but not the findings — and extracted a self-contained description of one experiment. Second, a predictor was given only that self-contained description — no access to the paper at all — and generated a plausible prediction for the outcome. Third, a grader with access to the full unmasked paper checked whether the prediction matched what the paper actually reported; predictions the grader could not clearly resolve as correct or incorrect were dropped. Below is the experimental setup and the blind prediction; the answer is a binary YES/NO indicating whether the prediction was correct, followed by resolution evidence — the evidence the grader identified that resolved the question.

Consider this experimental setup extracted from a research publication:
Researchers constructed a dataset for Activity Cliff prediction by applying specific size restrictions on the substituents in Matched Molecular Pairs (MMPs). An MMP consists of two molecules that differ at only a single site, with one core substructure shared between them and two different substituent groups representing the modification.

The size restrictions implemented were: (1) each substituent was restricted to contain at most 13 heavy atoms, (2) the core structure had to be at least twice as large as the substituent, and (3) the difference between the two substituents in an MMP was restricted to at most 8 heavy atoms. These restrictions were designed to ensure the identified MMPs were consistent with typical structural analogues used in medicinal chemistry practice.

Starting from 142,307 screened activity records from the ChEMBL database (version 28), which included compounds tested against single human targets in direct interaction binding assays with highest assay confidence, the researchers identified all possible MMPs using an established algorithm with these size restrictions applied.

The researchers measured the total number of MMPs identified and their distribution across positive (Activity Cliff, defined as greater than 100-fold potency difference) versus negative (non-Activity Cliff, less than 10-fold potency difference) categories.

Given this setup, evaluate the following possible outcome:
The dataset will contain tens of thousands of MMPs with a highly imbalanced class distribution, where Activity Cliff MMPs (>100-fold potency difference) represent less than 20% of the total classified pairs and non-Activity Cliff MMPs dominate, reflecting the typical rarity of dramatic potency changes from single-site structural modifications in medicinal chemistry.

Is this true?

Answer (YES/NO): NO